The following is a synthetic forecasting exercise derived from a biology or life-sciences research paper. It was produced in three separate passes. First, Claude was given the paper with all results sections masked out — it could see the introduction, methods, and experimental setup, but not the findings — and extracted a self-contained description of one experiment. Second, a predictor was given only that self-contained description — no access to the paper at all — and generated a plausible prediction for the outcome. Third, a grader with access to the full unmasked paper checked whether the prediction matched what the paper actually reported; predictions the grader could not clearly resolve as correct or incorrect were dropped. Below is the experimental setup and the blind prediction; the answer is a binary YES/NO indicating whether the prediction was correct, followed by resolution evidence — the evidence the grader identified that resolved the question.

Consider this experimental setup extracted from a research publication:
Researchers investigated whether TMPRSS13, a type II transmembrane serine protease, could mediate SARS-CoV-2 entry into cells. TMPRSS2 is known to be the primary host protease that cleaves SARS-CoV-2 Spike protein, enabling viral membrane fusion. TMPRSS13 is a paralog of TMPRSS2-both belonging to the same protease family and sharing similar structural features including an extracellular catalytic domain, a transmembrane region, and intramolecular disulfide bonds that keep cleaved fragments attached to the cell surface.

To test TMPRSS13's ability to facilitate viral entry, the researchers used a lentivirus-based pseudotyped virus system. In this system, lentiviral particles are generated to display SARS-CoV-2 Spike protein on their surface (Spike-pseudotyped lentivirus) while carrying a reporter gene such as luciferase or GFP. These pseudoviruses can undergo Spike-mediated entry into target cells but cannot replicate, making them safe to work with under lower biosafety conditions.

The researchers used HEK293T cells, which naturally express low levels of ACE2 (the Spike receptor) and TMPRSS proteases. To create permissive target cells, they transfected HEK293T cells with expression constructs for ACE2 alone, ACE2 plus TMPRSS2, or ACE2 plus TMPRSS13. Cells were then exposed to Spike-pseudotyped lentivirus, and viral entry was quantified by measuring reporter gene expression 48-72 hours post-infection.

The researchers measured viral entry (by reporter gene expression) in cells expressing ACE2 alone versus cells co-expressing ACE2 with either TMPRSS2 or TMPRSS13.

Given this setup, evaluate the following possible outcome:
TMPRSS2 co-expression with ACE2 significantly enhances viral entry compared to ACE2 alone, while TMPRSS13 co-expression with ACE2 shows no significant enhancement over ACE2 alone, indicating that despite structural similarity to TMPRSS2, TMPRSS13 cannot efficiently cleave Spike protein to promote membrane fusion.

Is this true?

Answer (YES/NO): NO